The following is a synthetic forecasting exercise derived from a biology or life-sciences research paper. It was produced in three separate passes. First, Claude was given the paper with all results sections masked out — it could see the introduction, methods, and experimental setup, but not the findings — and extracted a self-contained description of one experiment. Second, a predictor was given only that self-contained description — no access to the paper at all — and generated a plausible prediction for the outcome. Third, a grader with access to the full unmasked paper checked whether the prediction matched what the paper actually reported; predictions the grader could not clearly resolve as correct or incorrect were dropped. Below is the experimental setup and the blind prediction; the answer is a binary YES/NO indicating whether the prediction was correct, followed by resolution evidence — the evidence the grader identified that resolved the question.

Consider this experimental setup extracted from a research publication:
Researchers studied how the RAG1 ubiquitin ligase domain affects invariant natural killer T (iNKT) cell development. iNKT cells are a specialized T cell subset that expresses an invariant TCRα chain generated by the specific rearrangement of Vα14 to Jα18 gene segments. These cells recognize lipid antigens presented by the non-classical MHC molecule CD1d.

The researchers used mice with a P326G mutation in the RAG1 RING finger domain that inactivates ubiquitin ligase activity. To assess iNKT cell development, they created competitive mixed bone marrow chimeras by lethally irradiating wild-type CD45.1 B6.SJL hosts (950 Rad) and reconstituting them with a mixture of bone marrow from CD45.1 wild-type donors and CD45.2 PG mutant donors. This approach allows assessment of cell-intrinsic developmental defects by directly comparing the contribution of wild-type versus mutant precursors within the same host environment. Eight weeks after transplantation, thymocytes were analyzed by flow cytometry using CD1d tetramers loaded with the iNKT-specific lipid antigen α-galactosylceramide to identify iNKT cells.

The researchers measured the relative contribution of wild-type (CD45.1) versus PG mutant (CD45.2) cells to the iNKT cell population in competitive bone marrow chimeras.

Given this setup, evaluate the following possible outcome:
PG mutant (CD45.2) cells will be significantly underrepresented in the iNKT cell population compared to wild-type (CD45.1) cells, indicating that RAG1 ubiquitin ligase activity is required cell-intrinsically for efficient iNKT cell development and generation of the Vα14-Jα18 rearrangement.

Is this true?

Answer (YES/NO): NO